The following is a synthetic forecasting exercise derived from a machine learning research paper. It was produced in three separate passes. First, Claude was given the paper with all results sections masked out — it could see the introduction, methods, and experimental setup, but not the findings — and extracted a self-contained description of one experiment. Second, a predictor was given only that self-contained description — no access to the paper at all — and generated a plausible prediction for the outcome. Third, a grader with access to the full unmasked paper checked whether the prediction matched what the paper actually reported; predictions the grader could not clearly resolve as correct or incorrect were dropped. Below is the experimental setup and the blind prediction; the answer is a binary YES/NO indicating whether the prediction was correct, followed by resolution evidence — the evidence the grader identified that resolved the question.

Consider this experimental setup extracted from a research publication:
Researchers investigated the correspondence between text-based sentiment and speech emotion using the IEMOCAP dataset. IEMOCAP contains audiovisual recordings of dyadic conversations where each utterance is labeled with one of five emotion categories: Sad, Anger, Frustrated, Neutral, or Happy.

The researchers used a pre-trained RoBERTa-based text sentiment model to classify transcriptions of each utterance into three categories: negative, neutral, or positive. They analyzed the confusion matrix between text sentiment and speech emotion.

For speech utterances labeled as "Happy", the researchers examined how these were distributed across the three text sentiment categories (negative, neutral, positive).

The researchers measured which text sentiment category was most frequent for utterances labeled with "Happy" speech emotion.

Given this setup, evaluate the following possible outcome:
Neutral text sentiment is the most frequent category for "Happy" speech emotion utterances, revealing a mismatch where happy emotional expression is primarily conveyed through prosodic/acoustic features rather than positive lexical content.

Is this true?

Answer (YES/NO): YES